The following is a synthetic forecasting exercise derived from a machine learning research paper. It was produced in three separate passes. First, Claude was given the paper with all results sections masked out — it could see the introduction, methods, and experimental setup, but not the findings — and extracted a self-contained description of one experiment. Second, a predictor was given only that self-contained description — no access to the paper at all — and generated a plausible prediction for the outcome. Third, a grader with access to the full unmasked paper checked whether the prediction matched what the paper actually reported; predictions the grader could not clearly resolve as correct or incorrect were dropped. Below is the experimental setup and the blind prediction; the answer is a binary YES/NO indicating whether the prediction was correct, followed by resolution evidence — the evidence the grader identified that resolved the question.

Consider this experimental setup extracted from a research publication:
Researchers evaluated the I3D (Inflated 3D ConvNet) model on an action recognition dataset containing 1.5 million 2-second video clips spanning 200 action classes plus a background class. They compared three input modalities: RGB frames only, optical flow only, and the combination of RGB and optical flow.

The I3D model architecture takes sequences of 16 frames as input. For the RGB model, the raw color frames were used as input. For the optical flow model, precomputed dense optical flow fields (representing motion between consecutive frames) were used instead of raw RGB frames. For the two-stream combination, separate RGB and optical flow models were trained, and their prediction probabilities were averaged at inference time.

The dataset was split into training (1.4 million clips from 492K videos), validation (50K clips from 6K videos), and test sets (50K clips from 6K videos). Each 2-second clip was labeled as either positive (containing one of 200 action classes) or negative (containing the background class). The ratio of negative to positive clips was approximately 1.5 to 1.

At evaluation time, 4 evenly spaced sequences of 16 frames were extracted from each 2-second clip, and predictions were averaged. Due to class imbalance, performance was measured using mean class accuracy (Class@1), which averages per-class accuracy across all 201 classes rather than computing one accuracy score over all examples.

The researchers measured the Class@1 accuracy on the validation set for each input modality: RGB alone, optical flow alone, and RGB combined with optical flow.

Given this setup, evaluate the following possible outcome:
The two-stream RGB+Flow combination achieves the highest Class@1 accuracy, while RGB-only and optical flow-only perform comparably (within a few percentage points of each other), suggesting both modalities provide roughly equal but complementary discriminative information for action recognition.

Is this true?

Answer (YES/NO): NO